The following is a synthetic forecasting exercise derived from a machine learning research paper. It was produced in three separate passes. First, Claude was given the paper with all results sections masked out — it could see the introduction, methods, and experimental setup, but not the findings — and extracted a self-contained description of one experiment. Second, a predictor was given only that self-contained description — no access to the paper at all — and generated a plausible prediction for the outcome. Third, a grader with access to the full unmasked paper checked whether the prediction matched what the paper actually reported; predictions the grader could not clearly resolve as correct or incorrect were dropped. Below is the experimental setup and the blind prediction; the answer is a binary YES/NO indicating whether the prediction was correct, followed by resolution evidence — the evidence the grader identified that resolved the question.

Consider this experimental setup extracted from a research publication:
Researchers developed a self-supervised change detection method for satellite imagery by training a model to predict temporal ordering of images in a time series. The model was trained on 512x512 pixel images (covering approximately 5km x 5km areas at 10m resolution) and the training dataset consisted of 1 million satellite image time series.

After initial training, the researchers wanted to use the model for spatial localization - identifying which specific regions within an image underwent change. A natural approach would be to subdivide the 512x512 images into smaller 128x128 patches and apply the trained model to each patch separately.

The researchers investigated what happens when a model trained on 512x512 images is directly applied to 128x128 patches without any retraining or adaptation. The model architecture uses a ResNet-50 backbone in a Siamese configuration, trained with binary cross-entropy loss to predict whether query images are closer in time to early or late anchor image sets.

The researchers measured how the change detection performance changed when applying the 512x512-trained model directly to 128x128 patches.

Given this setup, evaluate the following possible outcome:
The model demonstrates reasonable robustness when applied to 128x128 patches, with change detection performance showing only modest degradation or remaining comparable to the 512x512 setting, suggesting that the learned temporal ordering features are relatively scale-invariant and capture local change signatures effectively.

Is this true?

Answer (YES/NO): NO